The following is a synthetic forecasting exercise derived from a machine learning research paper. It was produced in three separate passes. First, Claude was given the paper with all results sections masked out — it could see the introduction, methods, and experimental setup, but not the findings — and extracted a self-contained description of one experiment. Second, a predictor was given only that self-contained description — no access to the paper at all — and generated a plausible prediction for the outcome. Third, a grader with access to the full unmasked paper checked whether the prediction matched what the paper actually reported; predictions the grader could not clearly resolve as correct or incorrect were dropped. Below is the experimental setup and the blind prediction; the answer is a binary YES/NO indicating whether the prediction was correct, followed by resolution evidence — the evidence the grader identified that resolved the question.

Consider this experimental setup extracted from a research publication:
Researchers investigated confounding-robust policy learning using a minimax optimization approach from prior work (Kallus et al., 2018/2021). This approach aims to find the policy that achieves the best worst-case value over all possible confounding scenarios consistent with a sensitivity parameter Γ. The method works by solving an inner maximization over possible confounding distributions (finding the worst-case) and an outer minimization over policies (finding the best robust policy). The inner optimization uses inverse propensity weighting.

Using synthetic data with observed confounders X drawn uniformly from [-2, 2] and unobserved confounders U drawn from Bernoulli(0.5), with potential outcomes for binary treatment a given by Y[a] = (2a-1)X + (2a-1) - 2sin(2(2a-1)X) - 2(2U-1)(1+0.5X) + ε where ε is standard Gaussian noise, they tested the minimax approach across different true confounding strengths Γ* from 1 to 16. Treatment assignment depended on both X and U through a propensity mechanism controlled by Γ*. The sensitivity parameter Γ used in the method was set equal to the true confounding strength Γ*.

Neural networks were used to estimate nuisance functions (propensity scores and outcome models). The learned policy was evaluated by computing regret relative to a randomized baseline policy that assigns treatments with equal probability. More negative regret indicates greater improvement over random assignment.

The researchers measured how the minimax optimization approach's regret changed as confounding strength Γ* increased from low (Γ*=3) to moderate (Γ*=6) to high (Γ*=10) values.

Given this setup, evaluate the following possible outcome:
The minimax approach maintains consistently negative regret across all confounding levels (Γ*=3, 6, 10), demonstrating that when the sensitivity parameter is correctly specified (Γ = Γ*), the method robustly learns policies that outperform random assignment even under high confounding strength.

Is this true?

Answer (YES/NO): NO